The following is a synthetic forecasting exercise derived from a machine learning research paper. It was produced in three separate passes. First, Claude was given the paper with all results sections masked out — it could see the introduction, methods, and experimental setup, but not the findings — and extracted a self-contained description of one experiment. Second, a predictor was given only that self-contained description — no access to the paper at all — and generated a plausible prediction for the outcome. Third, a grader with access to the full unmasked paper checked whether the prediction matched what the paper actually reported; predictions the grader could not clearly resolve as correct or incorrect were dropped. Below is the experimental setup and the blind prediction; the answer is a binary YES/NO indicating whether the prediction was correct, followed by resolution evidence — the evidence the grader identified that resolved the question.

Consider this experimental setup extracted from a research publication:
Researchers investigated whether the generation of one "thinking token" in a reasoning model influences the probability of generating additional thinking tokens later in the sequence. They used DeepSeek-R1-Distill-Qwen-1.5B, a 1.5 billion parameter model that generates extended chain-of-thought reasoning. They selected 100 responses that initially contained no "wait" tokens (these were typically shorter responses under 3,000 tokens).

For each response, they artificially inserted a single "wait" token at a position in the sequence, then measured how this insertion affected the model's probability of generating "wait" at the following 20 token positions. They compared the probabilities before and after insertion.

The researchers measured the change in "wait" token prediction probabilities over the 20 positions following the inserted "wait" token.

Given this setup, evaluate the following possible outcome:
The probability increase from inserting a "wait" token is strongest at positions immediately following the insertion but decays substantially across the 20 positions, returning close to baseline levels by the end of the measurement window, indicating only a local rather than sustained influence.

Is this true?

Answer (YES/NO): NO